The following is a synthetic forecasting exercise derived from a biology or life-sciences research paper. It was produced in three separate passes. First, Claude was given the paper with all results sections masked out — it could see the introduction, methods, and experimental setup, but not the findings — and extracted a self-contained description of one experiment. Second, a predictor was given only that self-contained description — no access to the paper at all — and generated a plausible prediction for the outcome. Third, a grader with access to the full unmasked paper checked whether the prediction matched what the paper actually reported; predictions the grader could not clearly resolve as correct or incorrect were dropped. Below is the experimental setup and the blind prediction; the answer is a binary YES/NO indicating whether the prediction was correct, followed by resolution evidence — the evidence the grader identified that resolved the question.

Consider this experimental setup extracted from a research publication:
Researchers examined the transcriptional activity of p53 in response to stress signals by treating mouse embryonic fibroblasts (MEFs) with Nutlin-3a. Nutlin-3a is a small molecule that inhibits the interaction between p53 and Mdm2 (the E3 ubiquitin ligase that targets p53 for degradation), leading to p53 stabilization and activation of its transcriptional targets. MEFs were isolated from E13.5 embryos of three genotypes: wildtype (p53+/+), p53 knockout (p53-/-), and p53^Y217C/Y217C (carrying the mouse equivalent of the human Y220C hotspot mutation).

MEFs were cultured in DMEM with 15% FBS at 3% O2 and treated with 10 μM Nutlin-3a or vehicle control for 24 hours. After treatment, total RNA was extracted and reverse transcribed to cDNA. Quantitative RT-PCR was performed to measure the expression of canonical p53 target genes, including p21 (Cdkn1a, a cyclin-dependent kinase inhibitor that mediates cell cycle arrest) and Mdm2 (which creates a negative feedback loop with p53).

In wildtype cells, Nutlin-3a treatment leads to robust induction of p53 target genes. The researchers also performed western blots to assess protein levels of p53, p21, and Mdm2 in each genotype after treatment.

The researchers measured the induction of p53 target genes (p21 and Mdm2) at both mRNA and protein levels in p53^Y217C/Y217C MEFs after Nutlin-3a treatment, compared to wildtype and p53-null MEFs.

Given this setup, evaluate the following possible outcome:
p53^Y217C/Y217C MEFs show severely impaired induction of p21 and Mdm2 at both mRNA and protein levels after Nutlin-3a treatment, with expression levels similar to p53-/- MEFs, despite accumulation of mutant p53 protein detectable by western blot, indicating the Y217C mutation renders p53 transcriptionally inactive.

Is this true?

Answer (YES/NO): YES